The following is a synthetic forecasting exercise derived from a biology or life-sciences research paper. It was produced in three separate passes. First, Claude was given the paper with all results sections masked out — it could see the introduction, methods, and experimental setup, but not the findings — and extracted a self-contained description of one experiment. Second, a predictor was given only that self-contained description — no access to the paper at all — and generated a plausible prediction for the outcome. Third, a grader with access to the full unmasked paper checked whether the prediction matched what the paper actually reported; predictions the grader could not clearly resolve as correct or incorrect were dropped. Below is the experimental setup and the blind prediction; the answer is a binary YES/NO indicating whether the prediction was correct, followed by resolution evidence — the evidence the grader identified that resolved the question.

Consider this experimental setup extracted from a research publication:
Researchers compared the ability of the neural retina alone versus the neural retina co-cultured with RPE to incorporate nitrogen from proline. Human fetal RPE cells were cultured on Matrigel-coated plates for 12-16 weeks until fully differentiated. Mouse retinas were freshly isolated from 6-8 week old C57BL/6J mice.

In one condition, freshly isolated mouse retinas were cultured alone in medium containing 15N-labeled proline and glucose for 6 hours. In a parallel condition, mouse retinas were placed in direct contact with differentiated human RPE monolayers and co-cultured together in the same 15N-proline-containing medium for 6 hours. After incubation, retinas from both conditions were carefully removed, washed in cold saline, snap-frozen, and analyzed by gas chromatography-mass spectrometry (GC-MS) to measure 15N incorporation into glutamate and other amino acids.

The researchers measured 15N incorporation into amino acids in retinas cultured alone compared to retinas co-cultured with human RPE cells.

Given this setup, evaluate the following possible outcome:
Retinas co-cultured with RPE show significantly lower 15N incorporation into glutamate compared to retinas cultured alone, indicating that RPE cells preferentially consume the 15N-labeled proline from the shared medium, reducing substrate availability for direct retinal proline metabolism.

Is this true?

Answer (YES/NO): NO